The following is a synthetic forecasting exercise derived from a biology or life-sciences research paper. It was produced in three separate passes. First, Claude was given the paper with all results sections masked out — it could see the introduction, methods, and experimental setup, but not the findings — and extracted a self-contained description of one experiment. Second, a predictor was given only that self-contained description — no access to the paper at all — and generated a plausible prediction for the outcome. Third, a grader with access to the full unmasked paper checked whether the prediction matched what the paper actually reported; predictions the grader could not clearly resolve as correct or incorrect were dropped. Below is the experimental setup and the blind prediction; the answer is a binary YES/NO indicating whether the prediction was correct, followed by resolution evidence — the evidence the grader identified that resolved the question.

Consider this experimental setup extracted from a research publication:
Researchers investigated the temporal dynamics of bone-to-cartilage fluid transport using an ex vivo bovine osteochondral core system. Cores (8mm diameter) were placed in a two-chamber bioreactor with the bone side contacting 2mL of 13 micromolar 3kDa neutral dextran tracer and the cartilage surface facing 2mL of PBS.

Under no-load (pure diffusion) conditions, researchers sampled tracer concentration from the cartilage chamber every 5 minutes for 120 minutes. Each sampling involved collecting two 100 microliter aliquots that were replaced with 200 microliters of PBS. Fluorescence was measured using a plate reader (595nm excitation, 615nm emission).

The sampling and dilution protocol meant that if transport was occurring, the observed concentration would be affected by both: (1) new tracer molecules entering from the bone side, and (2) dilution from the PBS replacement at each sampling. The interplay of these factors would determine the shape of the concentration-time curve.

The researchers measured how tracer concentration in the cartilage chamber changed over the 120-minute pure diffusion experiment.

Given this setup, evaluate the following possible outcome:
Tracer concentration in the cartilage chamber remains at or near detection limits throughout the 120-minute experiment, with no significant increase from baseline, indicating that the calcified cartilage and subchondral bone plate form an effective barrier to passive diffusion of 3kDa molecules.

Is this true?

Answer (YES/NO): NO